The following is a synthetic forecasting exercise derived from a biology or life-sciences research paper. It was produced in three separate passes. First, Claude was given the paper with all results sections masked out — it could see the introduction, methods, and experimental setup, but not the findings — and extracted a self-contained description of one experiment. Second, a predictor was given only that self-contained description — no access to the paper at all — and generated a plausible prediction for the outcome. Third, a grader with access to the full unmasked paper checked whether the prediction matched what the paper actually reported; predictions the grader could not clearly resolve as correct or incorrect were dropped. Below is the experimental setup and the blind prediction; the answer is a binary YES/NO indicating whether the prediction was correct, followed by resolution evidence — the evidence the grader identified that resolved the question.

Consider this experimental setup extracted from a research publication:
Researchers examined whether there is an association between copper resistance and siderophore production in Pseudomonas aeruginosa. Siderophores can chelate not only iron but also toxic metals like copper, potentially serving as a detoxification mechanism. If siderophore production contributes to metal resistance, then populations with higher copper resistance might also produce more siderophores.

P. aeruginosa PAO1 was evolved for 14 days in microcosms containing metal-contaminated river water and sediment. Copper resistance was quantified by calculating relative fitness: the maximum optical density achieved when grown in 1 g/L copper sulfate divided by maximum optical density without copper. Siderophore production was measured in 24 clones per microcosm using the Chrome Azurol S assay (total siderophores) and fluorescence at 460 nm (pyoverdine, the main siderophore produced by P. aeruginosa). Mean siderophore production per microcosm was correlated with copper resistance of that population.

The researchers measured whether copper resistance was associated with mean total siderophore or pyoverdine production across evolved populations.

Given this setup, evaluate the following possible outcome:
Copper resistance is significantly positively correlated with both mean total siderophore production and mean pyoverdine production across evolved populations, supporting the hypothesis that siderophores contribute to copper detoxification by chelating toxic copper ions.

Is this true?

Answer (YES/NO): NO